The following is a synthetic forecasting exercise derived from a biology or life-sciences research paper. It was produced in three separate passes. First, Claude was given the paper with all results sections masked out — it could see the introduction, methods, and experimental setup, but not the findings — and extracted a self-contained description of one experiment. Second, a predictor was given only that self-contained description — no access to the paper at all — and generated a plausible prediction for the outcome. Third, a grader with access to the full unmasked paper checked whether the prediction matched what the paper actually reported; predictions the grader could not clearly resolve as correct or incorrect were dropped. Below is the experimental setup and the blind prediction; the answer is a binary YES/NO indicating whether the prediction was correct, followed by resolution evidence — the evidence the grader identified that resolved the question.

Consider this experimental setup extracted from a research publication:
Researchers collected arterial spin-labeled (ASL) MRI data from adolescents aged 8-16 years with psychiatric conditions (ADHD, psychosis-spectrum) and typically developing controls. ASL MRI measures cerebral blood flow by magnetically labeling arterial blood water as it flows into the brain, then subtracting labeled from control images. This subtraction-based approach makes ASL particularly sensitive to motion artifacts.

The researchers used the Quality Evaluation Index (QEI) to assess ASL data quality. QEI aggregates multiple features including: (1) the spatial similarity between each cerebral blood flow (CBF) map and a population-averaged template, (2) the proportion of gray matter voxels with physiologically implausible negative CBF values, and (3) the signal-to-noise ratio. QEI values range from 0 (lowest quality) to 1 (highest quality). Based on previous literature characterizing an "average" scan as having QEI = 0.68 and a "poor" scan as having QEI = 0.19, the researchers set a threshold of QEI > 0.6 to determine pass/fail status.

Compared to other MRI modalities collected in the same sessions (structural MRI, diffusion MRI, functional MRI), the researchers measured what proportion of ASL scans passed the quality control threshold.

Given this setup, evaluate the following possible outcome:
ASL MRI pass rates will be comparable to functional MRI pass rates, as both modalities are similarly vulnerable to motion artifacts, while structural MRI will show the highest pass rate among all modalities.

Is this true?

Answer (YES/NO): NO